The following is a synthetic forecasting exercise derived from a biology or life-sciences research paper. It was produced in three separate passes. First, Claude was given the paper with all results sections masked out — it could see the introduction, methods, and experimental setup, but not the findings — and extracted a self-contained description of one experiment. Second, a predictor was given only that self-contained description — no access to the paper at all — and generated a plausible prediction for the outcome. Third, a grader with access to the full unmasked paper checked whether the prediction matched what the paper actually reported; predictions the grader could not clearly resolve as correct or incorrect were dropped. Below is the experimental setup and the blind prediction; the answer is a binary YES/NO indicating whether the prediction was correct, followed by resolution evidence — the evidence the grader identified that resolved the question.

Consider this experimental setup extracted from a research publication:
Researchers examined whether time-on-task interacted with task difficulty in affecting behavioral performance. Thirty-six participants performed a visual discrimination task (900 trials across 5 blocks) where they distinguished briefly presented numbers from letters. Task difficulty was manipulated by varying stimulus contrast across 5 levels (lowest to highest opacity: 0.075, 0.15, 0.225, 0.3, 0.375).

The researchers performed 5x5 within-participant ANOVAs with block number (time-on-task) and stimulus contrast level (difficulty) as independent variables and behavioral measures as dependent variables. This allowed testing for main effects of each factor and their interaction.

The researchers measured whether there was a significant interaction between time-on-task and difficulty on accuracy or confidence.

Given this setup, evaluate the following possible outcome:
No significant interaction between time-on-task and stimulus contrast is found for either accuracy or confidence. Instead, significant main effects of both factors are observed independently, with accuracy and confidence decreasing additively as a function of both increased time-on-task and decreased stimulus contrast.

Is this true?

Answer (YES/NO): NO